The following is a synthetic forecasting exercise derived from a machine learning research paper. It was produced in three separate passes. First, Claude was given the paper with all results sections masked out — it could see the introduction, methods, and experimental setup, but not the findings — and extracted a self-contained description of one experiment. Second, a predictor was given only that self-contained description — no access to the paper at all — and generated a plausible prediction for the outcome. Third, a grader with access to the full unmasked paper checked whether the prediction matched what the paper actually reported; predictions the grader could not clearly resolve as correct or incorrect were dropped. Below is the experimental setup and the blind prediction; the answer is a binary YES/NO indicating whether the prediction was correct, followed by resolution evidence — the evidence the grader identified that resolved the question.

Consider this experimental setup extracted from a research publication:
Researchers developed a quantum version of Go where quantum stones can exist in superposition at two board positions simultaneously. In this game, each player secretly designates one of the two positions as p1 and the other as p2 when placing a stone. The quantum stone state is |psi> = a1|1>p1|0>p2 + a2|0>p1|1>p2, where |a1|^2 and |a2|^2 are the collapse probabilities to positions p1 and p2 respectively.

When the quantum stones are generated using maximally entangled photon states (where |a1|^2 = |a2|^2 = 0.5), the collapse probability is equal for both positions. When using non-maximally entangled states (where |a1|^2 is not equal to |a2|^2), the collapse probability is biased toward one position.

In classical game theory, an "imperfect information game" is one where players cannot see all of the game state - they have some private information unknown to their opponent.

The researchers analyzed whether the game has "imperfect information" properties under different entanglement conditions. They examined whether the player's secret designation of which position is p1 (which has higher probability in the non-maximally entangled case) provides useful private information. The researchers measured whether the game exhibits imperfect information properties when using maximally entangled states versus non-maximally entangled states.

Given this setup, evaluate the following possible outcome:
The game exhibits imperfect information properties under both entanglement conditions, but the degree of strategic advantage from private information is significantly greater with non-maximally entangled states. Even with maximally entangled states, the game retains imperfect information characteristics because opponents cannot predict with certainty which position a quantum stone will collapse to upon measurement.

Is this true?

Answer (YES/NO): NO